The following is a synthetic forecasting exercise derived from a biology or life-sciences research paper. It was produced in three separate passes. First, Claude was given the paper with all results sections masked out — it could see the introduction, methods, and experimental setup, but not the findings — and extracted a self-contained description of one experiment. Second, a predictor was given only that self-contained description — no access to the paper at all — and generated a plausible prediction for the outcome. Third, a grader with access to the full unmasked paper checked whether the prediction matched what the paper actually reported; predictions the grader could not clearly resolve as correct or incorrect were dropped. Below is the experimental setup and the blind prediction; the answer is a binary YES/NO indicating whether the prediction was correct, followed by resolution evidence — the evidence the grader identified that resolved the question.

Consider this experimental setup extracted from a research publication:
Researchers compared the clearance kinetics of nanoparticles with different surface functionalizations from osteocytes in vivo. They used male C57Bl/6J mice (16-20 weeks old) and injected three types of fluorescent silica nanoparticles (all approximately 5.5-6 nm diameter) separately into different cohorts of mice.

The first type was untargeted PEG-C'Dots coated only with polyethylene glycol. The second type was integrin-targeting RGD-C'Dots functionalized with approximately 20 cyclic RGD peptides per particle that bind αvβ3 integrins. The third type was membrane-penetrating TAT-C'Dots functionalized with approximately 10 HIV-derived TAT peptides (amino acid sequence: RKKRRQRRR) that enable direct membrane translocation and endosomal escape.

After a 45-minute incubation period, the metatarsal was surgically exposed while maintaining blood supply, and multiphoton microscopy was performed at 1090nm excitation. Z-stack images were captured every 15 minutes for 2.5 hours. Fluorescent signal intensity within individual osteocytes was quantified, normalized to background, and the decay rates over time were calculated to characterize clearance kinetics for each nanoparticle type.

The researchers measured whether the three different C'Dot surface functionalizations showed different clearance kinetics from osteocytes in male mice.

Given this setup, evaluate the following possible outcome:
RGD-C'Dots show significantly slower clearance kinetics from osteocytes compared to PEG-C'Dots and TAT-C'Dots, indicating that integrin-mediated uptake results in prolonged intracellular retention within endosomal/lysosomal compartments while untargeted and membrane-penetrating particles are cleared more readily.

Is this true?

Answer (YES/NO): NO